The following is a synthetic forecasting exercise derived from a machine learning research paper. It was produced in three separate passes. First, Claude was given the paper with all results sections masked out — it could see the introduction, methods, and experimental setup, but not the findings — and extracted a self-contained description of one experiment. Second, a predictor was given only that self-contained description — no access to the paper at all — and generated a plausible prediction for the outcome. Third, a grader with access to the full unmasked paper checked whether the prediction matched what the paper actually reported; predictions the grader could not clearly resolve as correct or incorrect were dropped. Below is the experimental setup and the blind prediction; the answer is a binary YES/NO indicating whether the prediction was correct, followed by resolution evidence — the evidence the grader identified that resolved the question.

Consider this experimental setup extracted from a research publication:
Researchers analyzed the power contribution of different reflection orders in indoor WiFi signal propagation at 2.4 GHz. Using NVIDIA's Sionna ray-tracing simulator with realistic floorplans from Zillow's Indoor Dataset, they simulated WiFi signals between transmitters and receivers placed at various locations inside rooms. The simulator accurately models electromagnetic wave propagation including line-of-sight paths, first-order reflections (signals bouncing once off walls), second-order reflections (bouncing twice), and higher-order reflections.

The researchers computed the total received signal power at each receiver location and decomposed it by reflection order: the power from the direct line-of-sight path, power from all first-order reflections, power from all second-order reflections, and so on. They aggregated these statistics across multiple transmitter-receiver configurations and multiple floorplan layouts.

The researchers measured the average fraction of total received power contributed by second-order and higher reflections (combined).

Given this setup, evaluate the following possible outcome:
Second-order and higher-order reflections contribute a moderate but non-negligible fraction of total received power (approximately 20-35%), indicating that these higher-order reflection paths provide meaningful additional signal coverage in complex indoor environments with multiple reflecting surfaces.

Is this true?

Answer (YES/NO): NO